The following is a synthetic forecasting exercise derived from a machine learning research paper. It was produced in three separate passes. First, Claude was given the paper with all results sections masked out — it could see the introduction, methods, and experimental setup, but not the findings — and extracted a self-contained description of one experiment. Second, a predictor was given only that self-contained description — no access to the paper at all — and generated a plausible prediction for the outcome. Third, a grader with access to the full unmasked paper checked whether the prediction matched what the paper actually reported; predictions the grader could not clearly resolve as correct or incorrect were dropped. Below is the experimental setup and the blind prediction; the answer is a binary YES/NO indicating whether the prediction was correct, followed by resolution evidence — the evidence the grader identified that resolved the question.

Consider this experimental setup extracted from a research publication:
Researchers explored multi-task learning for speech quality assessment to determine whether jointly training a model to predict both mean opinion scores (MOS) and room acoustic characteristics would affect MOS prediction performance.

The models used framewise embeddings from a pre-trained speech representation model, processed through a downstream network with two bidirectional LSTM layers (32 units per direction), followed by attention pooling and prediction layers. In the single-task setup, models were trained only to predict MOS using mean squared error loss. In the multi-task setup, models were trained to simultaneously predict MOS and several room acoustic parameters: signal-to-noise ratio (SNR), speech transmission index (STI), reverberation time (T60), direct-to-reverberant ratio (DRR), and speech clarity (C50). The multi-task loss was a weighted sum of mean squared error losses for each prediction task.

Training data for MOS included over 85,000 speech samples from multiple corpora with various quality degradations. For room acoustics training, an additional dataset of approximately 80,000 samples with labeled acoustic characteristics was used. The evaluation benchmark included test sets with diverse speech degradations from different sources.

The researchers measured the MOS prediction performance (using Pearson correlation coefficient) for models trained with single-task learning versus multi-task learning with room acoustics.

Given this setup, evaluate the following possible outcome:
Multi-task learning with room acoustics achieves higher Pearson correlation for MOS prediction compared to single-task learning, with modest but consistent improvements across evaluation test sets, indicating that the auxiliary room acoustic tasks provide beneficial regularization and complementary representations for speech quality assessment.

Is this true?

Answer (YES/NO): NO